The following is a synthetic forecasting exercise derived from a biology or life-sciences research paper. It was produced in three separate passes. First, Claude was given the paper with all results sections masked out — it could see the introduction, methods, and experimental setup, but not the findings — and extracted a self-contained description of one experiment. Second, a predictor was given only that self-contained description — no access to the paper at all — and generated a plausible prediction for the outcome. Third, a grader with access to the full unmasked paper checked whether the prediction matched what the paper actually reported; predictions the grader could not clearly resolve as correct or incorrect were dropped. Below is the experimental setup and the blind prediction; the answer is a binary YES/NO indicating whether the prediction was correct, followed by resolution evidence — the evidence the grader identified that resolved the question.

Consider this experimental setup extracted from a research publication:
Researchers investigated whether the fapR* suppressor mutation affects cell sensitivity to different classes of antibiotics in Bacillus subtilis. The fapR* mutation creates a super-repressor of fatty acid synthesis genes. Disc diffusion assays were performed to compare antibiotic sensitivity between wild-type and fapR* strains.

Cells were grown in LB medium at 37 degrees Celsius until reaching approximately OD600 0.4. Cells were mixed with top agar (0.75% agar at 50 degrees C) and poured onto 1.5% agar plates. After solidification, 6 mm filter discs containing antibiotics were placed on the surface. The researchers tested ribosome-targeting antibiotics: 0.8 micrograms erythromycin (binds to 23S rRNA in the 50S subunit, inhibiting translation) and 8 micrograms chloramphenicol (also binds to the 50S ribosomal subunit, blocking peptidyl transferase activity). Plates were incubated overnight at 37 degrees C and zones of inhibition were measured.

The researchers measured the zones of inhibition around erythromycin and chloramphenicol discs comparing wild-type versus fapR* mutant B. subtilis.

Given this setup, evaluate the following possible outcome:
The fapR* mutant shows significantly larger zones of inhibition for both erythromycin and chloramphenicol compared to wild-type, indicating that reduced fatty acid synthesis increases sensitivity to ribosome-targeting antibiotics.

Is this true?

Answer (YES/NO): NO